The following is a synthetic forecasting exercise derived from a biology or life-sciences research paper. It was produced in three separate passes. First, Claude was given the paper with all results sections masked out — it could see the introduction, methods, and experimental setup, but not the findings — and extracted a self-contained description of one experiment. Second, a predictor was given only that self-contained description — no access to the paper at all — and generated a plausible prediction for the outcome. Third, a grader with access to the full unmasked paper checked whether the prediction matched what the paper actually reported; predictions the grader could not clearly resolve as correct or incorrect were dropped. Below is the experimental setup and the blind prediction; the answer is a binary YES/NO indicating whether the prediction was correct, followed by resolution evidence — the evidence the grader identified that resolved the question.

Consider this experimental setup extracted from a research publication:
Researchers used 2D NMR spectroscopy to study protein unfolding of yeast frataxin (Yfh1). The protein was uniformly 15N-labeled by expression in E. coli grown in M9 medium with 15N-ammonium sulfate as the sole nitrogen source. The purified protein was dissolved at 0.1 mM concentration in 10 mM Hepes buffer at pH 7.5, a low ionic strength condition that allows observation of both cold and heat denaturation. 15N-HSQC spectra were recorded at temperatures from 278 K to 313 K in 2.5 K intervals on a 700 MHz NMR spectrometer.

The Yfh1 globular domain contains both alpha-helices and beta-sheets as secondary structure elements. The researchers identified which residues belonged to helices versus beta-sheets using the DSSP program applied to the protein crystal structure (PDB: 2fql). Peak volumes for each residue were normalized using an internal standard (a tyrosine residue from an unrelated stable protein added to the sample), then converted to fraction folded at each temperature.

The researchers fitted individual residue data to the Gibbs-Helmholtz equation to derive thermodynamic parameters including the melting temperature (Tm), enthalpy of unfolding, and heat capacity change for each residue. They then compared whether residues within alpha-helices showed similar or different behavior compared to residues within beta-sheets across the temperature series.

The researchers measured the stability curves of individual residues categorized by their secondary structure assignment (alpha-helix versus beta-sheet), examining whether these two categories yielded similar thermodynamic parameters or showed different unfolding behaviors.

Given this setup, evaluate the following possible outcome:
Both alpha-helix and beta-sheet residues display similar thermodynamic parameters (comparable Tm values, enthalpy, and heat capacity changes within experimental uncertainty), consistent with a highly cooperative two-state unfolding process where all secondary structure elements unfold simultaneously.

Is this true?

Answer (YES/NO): YES